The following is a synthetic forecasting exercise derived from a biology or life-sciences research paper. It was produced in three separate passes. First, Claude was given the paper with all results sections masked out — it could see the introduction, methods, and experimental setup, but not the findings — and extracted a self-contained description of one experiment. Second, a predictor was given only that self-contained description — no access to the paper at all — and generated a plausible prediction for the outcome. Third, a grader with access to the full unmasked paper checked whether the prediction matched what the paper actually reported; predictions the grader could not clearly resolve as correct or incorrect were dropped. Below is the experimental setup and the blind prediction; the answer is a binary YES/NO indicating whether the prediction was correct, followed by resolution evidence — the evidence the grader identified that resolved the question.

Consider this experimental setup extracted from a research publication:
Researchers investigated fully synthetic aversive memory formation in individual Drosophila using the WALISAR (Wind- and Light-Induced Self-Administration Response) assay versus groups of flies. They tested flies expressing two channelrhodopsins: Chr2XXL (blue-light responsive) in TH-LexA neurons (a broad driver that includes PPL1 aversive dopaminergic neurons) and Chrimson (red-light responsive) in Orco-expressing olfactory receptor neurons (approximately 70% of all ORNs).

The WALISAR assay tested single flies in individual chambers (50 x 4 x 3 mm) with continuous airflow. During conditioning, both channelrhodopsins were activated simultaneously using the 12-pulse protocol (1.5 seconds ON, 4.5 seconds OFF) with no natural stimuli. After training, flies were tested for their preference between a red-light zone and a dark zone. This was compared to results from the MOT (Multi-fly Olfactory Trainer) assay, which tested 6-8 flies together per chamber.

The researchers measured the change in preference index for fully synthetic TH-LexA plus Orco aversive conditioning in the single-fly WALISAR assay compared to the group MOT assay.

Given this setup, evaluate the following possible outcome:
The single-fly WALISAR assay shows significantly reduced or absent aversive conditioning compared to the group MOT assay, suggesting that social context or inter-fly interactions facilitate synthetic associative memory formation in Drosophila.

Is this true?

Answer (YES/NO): NO